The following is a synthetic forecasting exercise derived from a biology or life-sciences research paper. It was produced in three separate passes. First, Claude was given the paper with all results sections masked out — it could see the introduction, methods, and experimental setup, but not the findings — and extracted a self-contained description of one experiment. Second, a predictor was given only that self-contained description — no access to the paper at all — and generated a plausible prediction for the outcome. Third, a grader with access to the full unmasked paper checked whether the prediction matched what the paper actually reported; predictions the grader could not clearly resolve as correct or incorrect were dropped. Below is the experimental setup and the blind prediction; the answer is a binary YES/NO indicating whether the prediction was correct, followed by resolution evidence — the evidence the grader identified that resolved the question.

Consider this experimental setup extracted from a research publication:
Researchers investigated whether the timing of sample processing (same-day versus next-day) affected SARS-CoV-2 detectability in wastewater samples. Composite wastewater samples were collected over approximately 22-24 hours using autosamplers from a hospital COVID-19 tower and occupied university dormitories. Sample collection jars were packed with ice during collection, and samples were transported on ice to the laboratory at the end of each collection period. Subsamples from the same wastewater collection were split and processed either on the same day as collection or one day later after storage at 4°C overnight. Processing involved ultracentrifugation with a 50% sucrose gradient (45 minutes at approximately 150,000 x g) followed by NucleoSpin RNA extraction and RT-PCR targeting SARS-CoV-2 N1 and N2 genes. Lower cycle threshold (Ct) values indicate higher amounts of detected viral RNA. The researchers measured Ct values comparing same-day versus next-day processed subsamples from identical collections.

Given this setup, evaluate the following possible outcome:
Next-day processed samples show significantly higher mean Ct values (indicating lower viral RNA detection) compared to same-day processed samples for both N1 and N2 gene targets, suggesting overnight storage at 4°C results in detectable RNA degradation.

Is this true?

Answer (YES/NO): NO